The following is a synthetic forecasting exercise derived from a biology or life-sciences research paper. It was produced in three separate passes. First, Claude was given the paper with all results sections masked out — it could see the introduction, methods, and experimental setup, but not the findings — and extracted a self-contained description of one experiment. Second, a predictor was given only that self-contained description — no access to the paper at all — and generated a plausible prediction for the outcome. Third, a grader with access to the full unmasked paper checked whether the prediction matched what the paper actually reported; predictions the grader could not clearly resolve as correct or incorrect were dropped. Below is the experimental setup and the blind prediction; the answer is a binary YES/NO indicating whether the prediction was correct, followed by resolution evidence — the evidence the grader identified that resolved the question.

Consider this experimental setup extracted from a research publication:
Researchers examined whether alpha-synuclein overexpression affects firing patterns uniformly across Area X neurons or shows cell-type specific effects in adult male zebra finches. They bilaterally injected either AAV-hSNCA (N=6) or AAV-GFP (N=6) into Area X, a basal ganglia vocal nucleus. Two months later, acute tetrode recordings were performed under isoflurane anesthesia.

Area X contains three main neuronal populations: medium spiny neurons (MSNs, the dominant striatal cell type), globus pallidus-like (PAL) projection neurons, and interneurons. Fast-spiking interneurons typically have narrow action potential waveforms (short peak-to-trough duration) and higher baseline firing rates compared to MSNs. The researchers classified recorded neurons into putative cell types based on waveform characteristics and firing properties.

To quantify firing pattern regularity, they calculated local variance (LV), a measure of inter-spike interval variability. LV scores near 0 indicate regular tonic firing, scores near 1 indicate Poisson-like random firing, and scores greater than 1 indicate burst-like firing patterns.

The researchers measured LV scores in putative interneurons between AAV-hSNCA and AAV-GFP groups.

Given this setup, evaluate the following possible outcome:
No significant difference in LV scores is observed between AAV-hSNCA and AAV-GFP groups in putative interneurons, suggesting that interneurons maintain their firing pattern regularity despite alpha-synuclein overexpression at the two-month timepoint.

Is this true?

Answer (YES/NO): YES